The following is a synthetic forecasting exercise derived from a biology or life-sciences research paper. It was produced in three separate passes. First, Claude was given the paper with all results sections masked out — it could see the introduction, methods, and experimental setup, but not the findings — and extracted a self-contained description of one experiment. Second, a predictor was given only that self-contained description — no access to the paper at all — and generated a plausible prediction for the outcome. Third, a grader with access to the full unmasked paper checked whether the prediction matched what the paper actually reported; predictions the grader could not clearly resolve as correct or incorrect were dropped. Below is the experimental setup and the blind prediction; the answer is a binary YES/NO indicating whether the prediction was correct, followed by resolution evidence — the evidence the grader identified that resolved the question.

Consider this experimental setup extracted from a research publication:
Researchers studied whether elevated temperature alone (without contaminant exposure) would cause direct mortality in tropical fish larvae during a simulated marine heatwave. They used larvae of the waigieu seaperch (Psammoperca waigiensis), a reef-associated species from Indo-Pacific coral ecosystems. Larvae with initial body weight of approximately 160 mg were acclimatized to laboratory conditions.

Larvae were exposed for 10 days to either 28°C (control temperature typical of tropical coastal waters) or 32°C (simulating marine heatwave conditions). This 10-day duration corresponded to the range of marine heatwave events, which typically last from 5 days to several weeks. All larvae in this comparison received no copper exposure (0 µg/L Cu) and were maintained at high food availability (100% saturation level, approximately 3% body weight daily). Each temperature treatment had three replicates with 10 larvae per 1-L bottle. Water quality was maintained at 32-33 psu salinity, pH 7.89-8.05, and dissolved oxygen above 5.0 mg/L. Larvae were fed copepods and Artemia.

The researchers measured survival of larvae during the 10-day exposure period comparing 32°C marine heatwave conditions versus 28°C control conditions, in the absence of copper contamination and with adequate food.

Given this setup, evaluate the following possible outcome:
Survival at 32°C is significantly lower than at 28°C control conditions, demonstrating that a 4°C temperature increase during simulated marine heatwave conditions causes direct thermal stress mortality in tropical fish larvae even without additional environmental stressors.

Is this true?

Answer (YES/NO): NO